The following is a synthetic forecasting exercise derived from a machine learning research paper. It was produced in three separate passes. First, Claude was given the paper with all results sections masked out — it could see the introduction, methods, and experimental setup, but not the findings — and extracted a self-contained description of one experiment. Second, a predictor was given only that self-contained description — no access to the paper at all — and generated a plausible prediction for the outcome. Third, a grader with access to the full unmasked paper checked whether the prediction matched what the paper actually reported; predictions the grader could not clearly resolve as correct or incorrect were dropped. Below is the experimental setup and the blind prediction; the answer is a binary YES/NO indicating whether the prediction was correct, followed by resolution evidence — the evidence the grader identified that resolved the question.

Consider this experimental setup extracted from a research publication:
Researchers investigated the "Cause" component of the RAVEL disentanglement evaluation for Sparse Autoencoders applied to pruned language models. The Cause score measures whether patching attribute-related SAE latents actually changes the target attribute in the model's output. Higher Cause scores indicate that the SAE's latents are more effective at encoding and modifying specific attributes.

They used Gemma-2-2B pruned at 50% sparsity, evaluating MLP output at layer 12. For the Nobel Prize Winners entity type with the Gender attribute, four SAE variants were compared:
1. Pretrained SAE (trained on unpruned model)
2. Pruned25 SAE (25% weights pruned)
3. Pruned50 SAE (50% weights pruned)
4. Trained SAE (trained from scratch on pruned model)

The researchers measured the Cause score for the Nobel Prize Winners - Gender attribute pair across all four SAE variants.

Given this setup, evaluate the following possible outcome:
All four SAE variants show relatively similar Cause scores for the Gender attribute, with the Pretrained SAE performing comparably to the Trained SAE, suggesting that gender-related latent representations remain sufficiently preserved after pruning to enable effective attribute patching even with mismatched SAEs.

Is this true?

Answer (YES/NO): NO